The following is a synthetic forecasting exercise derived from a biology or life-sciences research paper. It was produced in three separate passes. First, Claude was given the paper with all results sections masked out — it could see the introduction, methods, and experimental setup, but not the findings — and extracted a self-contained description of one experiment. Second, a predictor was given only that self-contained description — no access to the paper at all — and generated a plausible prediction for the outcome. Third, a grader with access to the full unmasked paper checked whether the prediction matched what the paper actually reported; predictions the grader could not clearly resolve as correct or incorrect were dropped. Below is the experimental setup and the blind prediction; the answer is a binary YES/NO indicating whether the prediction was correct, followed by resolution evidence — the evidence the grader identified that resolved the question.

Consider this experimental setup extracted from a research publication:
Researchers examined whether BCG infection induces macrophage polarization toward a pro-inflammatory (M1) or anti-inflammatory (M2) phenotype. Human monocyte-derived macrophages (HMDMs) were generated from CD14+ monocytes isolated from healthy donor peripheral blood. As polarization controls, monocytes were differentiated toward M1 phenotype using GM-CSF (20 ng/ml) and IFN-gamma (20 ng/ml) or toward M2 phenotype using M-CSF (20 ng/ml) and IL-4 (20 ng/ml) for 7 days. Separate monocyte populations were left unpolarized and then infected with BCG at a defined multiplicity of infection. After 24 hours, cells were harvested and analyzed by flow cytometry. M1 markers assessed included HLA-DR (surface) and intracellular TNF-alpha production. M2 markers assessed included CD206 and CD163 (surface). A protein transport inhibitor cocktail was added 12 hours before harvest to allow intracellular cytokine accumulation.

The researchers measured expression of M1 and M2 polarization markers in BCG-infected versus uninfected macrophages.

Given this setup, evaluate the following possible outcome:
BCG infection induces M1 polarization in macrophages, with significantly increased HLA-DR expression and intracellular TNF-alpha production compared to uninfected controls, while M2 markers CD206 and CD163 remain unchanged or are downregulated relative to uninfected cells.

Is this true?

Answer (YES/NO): NO